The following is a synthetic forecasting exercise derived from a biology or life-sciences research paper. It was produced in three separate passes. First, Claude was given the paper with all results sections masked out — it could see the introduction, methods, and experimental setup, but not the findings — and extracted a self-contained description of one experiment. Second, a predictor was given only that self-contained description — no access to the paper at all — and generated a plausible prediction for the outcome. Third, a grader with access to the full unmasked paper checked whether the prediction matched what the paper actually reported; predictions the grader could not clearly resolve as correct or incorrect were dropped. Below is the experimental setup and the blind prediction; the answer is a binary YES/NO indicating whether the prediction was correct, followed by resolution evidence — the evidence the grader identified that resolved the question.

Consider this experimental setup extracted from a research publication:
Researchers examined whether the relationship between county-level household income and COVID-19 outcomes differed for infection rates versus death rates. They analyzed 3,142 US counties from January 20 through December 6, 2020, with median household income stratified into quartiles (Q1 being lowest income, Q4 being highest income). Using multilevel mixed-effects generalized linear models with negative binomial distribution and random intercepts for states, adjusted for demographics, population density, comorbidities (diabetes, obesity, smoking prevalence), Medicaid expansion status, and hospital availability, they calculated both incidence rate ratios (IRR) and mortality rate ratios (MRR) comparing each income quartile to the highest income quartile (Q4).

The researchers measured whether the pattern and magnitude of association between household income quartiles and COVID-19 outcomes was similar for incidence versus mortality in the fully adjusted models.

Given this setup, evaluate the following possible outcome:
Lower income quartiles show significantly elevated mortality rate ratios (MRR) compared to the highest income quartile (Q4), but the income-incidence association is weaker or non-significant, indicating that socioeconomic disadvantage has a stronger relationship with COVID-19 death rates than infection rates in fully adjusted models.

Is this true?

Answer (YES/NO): YES